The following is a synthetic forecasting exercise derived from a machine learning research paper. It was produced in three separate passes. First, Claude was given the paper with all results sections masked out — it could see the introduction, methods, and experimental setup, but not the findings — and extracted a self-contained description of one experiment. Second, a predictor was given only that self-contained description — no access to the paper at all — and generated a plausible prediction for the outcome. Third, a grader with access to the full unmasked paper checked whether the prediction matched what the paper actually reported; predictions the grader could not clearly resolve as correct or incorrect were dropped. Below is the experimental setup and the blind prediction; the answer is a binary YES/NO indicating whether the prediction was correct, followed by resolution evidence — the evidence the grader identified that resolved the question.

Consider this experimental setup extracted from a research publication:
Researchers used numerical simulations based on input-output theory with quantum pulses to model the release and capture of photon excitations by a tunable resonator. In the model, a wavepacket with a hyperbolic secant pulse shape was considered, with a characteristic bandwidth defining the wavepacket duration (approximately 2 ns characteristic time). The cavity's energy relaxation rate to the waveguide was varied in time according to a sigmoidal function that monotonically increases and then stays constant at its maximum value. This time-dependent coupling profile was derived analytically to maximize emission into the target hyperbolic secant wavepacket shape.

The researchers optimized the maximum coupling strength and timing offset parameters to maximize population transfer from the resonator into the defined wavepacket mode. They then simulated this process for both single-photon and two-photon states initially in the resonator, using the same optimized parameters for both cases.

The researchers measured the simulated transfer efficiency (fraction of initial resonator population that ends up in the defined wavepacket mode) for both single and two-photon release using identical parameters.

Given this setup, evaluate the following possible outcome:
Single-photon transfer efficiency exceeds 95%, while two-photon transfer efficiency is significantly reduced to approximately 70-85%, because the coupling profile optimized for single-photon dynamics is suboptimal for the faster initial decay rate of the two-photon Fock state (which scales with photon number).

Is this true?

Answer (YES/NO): NO